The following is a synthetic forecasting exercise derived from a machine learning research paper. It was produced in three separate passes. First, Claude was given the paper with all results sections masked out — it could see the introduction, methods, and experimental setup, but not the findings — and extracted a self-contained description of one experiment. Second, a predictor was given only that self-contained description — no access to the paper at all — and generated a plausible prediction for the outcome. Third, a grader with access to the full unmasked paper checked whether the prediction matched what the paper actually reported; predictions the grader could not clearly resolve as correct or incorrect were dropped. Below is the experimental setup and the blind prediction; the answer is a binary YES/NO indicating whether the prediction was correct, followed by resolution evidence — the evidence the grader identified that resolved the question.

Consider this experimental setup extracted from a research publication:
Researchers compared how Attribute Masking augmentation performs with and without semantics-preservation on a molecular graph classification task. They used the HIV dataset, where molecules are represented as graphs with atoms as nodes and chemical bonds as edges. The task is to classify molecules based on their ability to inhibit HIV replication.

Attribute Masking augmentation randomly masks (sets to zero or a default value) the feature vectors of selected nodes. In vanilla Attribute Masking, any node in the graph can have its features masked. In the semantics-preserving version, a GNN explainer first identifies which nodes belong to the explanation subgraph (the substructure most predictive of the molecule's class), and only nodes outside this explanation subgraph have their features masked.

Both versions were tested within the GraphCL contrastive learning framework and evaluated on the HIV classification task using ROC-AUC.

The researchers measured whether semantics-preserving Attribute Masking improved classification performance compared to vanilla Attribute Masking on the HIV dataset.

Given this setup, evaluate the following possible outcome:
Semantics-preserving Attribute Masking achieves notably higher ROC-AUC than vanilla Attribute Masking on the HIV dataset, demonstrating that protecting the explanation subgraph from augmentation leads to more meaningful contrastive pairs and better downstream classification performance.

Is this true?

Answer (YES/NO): NO